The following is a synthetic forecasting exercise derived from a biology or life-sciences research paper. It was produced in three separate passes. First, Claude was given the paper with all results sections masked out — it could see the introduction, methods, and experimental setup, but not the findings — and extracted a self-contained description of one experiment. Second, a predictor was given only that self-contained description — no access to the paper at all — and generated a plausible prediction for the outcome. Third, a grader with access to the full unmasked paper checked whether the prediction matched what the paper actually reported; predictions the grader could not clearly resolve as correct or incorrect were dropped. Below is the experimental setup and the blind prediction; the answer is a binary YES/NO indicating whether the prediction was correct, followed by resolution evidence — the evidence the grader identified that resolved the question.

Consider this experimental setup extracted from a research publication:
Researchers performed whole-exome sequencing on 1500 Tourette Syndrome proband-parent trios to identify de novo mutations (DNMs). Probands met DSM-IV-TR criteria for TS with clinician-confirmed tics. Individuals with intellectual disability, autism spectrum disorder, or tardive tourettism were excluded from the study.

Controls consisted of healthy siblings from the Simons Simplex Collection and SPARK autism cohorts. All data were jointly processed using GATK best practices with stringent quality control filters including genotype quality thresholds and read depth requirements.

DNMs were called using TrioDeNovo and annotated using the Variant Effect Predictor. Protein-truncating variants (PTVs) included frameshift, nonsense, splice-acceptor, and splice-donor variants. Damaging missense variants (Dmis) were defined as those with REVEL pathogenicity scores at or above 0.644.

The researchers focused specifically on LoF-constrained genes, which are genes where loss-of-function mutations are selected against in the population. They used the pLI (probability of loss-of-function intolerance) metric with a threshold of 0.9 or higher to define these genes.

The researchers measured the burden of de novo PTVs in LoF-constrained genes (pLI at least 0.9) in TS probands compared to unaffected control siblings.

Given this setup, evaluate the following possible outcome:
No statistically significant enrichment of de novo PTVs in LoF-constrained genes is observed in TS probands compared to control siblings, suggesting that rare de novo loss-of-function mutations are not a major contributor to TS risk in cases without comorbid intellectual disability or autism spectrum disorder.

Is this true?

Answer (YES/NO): NO